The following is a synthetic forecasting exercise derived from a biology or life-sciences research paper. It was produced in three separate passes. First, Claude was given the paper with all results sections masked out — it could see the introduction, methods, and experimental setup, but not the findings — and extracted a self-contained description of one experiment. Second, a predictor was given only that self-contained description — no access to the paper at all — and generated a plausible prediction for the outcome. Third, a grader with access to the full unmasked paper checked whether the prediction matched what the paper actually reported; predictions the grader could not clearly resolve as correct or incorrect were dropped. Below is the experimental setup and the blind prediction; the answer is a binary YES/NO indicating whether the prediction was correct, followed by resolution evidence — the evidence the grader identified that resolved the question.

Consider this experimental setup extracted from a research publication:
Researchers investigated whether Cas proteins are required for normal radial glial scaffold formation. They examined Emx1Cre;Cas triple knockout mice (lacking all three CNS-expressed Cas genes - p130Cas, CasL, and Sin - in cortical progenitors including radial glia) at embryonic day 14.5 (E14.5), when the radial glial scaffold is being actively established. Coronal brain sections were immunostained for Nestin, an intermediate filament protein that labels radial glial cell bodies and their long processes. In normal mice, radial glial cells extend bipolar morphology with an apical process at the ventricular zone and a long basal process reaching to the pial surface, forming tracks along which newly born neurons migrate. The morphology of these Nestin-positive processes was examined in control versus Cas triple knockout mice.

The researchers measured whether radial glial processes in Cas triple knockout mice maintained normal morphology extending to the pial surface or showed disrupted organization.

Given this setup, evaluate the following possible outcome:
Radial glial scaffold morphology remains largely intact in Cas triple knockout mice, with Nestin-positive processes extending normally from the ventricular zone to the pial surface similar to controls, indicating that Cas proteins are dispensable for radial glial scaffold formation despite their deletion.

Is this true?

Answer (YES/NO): NO